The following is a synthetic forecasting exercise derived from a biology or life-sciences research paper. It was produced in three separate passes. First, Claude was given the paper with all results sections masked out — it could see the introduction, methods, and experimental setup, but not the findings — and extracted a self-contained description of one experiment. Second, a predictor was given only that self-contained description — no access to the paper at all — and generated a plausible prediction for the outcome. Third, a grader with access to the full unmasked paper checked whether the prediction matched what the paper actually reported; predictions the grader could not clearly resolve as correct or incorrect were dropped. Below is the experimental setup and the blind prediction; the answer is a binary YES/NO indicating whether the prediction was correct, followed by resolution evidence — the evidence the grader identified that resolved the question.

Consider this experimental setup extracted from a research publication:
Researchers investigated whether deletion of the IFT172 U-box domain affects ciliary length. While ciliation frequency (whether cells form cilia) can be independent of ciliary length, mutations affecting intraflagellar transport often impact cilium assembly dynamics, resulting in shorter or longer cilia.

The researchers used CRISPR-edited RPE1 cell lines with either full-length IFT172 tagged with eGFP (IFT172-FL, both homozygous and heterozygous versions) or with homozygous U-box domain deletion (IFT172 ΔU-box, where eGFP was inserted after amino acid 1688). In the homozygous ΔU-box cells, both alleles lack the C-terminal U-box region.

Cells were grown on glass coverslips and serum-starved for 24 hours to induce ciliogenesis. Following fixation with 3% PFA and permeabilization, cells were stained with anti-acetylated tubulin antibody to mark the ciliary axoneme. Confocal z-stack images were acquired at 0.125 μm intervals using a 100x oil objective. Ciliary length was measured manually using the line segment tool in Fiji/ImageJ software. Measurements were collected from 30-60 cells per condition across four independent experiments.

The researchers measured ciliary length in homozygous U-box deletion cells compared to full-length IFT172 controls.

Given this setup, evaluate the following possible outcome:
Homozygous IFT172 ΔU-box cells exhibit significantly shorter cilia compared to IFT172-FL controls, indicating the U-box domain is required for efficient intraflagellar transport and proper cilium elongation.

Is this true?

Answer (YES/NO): YES